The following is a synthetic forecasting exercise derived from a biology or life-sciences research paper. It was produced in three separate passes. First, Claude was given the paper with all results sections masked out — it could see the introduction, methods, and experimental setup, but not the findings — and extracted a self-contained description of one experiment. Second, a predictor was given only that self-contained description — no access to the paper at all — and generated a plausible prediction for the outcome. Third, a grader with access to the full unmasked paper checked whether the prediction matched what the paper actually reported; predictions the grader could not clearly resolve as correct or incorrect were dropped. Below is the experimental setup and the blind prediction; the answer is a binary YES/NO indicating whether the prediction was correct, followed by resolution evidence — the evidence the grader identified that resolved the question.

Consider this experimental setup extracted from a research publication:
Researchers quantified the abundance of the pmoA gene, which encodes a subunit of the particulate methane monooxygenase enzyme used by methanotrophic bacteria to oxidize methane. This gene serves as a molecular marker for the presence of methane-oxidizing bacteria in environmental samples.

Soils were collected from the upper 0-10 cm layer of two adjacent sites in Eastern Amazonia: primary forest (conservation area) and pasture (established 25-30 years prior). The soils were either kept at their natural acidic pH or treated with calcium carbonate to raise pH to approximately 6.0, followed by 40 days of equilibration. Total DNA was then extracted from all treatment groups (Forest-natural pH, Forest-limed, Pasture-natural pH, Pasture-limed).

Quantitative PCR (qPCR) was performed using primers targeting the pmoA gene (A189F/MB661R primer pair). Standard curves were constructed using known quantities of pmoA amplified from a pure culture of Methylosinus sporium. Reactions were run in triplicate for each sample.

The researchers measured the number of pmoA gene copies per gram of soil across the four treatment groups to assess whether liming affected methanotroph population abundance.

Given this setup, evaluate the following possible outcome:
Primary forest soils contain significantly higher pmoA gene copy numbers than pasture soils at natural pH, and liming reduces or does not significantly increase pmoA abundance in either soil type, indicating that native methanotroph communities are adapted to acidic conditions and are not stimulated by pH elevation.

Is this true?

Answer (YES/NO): NO